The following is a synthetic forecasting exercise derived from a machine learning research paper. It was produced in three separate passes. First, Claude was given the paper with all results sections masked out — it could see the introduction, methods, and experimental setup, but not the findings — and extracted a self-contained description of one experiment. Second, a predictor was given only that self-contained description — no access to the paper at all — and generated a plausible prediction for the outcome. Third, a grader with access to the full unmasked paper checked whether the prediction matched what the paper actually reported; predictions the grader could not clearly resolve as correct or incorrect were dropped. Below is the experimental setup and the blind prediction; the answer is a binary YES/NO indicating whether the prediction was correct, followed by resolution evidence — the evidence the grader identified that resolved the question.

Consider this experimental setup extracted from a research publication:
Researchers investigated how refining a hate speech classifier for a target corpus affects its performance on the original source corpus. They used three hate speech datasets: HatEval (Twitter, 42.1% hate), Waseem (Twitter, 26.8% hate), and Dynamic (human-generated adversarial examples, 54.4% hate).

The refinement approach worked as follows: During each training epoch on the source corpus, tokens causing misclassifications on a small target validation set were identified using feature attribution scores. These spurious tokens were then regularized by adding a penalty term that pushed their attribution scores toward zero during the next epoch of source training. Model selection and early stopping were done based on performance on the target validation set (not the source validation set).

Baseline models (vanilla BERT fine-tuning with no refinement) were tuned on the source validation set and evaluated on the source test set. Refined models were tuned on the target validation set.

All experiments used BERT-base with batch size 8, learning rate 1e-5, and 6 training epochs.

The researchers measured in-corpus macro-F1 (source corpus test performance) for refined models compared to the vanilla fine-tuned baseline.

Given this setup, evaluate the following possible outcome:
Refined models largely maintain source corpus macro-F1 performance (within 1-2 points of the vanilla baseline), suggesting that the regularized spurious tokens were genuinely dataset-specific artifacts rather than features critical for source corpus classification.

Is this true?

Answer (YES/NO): NO